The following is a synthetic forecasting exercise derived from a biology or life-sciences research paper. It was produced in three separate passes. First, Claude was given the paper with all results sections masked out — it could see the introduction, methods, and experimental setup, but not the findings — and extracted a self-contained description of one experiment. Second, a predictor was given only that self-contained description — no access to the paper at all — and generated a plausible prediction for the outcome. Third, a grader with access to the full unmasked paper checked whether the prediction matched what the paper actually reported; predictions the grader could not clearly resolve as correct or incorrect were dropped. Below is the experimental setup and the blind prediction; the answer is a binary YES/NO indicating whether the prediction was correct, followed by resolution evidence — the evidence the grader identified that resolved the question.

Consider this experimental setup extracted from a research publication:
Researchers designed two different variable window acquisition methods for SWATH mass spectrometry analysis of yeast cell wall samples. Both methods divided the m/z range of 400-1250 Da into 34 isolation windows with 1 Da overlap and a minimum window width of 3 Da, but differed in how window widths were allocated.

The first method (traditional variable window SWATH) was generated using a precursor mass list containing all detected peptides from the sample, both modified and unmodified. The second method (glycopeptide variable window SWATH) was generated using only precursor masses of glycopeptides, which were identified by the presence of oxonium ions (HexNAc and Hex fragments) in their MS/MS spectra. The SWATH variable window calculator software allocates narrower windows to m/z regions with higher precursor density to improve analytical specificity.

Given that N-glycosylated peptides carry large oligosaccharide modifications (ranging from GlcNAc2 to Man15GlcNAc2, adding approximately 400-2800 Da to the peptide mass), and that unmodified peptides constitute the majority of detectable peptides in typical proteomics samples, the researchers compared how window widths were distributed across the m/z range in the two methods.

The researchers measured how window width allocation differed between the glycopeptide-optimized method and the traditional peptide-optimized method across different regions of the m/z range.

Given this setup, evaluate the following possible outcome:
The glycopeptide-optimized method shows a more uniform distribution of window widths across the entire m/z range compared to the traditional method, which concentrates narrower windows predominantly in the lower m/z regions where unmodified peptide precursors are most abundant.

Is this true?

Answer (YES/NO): NO